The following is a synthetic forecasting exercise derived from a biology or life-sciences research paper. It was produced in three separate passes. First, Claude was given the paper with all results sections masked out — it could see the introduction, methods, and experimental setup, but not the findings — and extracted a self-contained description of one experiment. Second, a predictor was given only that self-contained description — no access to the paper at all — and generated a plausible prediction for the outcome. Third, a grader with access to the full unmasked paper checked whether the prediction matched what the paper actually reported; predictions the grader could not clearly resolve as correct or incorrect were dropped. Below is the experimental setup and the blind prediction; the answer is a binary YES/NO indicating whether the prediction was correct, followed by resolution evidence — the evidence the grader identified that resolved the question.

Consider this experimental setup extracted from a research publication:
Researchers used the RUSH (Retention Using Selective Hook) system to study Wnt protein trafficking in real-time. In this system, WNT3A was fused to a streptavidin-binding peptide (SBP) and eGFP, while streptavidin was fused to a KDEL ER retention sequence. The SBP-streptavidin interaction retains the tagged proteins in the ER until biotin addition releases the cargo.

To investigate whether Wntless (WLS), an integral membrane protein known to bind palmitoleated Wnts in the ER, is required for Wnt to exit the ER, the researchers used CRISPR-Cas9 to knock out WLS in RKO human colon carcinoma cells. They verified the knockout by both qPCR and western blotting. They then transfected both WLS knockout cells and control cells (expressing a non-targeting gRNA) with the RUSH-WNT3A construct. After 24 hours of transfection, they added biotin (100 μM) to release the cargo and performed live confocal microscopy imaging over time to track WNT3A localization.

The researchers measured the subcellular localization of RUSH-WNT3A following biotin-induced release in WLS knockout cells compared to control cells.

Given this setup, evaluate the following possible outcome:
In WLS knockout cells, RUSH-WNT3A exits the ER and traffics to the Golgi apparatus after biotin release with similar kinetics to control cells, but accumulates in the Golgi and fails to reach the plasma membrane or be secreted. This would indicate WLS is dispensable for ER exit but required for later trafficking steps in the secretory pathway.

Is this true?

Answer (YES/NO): NO